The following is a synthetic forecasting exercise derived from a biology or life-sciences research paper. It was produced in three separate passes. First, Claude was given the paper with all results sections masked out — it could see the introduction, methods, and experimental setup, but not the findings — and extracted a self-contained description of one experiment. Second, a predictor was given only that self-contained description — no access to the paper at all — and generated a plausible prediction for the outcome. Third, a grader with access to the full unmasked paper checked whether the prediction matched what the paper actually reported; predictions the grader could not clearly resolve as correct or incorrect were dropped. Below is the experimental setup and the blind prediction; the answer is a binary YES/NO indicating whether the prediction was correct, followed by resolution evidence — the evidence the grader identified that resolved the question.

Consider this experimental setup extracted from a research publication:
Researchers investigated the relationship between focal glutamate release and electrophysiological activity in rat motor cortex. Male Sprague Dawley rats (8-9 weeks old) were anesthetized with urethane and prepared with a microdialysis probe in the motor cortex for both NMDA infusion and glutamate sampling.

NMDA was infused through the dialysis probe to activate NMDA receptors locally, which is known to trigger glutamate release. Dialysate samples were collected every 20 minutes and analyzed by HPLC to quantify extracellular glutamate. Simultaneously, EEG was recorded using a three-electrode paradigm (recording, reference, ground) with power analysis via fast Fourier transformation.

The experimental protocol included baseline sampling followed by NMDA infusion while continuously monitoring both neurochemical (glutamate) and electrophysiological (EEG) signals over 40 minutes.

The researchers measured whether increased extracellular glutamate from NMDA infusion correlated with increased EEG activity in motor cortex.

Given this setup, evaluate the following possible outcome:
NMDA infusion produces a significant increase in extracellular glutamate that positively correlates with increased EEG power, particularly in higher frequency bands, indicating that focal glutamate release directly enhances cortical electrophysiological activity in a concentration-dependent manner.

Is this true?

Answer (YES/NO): NO